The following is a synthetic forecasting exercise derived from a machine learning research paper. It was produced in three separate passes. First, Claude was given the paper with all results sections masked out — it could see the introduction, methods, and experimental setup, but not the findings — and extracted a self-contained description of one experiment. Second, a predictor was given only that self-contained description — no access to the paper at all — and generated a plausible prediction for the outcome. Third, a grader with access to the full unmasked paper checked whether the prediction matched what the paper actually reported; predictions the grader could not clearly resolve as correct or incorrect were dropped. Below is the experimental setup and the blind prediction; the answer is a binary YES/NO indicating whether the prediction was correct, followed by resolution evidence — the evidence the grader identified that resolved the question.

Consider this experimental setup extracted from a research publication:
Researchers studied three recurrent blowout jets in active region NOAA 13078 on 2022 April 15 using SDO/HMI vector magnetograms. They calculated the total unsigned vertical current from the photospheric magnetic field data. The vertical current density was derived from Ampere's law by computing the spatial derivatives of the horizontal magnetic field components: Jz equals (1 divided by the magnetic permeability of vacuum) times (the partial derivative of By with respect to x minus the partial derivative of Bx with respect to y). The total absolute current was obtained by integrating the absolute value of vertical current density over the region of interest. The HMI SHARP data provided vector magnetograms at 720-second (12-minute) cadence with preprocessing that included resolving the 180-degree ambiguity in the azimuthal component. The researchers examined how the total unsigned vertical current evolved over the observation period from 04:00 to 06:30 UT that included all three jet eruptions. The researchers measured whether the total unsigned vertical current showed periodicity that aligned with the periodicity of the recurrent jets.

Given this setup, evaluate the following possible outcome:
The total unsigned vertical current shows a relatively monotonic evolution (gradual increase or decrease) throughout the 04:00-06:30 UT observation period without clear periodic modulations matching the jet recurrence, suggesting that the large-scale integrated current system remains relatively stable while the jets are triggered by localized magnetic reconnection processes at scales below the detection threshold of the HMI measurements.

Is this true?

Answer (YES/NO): NO